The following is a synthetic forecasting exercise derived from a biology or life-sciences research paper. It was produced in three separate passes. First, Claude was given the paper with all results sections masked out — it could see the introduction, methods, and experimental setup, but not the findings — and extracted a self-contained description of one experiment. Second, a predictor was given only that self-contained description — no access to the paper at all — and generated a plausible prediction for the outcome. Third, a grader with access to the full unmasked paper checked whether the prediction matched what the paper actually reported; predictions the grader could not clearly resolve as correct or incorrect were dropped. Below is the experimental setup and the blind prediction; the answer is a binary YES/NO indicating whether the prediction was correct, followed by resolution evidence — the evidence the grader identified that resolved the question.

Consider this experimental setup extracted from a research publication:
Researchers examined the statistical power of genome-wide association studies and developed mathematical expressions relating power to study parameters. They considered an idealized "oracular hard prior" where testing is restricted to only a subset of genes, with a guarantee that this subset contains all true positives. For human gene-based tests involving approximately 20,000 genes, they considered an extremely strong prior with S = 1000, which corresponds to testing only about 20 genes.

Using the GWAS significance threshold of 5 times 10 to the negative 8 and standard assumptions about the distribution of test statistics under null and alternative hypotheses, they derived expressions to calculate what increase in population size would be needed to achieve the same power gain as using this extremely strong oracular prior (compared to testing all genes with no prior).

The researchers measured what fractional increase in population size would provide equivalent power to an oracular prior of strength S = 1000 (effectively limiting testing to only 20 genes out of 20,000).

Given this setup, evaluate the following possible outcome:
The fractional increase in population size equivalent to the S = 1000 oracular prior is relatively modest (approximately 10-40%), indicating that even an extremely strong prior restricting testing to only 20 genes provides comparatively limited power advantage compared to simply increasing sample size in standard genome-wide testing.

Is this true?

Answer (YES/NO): YES